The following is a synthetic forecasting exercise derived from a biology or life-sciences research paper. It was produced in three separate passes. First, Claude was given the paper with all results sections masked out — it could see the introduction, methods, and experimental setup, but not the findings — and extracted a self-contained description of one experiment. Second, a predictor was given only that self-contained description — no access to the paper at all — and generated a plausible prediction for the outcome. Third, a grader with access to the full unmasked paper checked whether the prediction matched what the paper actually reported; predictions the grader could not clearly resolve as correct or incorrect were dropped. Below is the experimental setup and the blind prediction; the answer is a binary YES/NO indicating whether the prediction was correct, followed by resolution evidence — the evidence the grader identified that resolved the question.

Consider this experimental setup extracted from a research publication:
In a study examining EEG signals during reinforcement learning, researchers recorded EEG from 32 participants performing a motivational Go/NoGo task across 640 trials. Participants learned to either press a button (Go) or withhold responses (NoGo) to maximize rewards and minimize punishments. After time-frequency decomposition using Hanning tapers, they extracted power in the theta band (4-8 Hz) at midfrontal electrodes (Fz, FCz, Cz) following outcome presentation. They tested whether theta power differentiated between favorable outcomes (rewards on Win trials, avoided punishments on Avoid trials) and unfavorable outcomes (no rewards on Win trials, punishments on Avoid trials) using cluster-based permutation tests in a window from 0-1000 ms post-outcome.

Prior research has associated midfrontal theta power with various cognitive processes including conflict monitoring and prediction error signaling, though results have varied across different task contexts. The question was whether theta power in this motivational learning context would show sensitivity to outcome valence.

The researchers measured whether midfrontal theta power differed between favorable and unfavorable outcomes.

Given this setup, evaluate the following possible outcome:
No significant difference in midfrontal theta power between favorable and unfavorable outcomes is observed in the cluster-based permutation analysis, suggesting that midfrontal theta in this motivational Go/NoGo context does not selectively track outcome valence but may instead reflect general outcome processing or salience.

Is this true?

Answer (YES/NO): NO